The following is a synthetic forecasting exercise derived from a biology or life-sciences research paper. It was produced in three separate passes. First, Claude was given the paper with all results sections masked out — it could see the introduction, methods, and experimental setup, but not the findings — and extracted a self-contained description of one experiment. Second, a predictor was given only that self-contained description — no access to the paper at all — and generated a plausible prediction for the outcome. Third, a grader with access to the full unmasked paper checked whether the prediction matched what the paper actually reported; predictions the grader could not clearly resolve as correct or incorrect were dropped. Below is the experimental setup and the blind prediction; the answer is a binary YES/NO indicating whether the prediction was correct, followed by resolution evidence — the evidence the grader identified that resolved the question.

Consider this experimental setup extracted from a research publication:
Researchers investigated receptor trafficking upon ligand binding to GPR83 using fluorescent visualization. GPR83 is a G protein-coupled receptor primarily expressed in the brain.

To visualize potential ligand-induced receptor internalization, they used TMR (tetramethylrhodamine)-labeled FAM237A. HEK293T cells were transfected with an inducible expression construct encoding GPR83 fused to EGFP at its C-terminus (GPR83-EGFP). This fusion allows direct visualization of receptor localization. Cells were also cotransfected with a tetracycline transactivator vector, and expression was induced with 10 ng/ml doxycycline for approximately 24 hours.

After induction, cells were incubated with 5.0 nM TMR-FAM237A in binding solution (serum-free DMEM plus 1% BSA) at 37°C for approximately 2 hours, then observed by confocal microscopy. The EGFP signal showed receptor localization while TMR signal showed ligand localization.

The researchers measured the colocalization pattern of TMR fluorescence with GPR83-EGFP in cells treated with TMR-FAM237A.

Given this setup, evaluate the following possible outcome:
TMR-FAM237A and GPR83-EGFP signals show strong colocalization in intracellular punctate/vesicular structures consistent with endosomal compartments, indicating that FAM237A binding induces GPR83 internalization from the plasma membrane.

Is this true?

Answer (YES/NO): NO